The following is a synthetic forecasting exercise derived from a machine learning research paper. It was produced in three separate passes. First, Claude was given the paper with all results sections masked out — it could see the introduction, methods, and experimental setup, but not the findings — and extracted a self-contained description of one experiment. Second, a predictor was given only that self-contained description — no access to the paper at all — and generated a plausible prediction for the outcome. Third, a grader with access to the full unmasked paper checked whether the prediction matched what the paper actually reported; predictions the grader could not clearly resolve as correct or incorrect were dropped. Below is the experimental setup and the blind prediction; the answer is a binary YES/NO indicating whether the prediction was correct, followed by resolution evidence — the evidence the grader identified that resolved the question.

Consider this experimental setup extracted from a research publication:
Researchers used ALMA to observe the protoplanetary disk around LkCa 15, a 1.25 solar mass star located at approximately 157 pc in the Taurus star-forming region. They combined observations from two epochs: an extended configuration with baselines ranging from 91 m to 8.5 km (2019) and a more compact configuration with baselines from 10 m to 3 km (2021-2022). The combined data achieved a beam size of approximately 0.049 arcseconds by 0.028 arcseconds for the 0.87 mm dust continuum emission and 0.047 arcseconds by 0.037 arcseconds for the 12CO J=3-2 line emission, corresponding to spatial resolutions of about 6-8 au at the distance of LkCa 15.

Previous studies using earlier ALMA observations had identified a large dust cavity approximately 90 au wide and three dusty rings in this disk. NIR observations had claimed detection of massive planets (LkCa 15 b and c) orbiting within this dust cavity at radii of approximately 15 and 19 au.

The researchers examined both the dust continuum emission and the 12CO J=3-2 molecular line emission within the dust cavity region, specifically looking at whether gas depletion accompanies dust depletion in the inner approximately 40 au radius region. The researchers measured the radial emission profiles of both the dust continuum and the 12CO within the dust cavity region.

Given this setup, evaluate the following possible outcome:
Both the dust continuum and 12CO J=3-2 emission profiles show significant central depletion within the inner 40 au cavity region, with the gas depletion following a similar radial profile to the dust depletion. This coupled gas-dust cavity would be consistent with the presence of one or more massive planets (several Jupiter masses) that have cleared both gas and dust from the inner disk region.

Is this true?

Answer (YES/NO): NO